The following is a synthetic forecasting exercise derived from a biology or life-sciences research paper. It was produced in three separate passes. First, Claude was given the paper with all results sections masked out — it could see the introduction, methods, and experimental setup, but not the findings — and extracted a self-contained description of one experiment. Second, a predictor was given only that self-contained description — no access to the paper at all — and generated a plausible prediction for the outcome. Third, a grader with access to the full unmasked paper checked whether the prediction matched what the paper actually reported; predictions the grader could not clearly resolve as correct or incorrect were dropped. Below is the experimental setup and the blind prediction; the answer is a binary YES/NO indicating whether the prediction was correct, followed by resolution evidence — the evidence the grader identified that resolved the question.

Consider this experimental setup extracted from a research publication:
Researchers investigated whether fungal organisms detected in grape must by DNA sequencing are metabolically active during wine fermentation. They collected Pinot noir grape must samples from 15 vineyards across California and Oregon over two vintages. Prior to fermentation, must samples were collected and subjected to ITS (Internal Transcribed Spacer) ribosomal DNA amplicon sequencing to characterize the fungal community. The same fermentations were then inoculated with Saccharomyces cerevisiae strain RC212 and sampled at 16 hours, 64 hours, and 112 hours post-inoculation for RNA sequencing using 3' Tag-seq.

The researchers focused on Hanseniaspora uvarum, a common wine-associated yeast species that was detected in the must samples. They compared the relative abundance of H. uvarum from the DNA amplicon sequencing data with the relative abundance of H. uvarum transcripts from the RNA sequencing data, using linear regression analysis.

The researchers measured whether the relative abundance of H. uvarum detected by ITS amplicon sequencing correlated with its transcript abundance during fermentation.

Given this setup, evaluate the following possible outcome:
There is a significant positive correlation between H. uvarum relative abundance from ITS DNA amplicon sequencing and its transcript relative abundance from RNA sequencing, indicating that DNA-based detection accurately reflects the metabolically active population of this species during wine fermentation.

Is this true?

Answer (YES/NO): NO